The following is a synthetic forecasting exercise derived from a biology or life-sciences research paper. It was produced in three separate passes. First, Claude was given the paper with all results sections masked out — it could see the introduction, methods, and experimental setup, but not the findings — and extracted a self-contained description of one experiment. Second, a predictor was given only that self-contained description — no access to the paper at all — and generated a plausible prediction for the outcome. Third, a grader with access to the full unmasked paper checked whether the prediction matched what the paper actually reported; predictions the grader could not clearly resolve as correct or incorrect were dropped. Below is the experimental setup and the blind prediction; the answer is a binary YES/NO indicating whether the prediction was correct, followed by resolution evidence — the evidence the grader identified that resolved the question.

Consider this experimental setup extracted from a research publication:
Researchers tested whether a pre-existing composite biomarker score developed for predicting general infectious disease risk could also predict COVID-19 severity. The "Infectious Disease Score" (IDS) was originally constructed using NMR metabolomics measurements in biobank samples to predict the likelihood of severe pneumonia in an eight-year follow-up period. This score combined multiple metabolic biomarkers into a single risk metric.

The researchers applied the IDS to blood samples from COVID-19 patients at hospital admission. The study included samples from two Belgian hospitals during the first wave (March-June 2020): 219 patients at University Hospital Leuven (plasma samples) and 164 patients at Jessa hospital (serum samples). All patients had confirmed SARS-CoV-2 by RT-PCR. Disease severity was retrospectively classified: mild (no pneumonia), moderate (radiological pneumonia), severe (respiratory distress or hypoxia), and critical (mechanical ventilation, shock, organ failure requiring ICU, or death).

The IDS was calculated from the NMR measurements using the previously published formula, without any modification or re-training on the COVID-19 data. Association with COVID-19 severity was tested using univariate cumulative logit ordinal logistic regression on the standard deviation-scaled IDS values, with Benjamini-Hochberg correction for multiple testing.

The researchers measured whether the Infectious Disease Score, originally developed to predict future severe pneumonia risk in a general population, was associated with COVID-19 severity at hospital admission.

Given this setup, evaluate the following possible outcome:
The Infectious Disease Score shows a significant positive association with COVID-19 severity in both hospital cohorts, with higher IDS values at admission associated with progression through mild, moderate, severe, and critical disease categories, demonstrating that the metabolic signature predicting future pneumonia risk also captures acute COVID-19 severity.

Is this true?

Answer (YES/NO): YES